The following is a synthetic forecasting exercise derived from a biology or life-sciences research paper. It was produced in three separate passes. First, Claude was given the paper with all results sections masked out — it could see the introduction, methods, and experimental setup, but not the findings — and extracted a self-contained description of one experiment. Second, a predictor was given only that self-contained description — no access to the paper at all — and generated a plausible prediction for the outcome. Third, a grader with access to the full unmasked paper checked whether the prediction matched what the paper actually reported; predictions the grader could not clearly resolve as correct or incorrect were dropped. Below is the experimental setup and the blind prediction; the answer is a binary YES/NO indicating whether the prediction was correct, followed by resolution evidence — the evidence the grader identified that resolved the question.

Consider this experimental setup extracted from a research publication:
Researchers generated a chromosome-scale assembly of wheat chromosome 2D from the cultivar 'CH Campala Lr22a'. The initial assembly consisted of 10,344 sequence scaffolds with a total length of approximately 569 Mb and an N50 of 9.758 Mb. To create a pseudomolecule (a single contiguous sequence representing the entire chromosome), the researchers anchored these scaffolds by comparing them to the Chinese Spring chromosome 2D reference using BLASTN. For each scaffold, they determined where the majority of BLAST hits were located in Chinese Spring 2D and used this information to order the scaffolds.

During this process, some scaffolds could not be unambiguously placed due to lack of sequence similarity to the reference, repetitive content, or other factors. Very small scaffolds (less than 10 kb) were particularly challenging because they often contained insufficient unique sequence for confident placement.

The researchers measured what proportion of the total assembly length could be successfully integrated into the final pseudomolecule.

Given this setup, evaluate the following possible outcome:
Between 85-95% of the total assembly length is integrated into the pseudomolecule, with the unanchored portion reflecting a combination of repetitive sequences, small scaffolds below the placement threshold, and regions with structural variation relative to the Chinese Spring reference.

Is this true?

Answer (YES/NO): NO